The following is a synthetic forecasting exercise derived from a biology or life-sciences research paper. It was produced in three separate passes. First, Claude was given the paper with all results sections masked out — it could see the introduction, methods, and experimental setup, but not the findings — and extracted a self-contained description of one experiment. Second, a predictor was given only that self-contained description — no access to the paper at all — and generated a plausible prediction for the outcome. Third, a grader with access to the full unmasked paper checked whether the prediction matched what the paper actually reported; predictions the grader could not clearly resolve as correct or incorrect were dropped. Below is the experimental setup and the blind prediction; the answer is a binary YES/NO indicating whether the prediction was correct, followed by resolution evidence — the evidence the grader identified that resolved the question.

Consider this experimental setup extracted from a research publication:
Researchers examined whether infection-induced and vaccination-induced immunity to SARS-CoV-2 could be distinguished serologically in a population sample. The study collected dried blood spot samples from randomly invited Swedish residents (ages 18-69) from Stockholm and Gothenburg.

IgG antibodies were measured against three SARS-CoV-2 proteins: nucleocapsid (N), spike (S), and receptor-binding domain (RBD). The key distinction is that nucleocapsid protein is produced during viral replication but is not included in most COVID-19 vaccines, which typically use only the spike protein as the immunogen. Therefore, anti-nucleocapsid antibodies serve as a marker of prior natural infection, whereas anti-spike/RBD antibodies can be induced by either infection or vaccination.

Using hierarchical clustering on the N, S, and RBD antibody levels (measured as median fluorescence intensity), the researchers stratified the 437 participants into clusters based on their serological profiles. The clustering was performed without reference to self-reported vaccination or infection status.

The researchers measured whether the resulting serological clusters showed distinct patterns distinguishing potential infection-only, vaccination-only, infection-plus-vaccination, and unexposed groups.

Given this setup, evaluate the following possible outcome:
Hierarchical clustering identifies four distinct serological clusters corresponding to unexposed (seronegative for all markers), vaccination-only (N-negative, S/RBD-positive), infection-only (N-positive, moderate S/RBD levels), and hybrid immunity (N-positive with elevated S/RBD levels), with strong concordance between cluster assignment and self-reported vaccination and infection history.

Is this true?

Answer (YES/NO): YES